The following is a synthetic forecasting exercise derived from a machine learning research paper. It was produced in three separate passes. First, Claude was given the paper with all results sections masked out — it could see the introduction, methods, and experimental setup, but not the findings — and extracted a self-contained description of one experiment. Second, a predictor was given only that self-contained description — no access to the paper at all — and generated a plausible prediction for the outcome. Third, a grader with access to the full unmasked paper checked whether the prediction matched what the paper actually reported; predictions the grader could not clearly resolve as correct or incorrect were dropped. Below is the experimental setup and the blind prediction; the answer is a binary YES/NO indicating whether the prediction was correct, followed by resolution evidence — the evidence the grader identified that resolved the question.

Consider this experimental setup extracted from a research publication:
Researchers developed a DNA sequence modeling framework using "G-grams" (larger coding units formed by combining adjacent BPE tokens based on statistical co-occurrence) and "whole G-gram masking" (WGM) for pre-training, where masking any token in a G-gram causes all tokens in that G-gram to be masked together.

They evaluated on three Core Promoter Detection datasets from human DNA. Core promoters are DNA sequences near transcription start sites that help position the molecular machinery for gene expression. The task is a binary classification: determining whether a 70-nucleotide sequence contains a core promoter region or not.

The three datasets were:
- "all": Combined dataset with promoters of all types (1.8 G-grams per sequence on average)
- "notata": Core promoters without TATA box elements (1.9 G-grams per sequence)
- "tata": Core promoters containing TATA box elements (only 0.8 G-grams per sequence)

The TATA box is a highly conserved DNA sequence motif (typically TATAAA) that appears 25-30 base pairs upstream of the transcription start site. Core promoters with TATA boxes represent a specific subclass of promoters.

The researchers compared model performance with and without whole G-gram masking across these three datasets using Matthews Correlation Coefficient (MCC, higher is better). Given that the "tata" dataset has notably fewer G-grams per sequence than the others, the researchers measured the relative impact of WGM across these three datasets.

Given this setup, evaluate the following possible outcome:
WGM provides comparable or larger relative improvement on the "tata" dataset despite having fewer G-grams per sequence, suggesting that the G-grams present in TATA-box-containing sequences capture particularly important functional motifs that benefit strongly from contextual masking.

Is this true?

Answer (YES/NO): YES